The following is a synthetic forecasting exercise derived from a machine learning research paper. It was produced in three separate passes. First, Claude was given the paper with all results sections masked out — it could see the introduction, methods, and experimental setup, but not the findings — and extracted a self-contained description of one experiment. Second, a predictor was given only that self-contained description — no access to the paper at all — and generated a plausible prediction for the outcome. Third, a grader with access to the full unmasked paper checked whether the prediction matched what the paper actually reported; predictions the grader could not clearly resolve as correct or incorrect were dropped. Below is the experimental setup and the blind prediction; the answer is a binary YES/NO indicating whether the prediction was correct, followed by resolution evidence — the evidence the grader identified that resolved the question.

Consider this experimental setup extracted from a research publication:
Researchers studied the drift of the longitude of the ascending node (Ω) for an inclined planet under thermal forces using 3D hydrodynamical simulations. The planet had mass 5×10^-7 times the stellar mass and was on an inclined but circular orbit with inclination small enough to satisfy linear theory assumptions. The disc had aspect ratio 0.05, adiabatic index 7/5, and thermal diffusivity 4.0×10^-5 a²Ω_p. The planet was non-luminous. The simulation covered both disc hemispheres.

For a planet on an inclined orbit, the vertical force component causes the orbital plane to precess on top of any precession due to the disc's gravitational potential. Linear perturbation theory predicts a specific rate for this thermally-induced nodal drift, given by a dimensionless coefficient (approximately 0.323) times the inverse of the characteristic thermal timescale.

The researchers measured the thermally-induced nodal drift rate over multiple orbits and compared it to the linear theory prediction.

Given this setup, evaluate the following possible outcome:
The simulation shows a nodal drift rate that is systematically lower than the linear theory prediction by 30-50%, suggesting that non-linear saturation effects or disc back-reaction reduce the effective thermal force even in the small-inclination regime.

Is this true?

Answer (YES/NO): NO